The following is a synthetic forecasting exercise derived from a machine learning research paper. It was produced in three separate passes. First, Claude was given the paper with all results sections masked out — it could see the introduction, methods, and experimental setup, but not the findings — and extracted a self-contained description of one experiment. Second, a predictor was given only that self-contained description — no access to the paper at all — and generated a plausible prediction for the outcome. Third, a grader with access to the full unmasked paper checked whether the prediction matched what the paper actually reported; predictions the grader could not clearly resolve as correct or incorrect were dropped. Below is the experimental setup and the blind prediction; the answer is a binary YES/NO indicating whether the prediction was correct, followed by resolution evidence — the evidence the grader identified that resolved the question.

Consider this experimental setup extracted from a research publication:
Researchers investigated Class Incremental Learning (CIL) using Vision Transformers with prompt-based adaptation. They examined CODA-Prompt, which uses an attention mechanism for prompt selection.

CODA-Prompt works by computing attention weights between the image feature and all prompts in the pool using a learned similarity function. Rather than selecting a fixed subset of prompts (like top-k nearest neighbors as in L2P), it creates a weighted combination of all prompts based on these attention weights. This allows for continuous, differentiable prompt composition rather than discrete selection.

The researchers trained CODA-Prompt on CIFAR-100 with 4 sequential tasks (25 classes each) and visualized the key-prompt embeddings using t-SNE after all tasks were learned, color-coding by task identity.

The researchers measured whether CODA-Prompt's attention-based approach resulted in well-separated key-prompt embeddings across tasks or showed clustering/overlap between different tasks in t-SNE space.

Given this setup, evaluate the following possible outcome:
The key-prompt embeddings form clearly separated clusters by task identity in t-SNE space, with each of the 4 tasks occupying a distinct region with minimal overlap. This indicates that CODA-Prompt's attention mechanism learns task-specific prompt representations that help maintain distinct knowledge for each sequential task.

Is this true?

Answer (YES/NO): NO